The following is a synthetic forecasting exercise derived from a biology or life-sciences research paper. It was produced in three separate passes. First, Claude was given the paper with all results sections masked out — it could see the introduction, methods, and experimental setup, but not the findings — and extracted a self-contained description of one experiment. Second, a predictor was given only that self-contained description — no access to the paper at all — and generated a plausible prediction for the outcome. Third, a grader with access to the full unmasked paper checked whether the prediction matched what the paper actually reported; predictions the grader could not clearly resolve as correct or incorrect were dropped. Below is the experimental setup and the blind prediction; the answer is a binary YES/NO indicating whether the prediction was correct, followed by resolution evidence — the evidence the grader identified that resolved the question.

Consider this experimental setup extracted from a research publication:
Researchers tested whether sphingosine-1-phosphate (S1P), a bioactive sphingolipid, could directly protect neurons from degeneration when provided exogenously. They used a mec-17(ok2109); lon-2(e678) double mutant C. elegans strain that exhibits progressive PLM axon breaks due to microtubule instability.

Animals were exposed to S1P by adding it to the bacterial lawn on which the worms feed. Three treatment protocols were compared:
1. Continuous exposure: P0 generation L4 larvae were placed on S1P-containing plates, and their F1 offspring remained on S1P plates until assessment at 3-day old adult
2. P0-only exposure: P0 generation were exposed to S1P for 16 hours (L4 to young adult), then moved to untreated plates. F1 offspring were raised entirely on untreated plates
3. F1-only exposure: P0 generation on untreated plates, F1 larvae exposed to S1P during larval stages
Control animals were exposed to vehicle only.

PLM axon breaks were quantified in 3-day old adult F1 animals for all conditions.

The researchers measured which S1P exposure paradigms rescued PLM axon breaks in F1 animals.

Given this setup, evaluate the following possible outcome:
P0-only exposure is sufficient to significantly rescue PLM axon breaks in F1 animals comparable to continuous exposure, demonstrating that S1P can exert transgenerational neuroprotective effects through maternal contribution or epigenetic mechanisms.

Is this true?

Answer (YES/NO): YES